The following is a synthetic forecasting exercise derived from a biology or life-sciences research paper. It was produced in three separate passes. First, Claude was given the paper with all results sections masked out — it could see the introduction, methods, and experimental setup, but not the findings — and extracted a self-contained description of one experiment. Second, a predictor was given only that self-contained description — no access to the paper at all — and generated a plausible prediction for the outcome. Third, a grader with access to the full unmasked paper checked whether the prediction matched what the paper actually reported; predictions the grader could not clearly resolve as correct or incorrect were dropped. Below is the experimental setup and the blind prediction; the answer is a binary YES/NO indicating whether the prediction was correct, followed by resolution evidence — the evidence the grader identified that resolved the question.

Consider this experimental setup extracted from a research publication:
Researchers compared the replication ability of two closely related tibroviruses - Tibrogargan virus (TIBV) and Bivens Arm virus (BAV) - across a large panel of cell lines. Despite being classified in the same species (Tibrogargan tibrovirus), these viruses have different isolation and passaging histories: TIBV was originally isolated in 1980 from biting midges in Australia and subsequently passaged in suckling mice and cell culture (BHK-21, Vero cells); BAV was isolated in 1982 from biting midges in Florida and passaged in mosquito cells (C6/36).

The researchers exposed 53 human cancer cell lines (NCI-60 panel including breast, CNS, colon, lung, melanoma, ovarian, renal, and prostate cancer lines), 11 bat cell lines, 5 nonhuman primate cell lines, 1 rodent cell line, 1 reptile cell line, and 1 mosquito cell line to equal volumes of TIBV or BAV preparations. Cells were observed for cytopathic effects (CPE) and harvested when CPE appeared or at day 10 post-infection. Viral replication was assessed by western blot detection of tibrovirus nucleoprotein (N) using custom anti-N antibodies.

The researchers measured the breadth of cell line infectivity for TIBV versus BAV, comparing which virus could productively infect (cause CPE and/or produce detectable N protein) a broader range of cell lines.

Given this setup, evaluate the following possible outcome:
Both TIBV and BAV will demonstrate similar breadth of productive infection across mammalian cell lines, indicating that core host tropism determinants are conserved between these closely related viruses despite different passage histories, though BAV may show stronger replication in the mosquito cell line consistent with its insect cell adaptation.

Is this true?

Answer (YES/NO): NO